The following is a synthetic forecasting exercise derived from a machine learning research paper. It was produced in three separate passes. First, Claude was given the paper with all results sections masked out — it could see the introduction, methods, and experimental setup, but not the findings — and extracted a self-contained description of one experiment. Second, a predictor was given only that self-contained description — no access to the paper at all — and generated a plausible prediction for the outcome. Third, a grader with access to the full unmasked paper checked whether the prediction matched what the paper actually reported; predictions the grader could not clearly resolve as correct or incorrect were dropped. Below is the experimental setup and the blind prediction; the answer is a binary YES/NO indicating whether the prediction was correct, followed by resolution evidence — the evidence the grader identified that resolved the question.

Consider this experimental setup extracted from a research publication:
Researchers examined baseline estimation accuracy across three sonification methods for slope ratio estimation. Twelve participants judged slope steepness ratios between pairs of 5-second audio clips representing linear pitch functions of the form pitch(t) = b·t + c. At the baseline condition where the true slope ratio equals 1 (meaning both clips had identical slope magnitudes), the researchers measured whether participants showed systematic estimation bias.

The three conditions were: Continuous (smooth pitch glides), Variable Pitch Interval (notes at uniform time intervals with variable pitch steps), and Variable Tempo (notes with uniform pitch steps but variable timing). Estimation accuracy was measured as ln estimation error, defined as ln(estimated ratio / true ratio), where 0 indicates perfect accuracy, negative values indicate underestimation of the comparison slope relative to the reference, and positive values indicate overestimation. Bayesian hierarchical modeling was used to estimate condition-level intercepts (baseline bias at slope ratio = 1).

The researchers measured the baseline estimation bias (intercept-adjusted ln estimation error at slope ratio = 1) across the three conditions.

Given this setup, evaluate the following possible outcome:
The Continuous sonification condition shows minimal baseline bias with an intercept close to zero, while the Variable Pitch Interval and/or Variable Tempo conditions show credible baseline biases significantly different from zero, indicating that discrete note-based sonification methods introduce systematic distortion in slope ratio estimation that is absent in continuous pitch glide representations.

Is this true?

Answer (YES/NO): NO